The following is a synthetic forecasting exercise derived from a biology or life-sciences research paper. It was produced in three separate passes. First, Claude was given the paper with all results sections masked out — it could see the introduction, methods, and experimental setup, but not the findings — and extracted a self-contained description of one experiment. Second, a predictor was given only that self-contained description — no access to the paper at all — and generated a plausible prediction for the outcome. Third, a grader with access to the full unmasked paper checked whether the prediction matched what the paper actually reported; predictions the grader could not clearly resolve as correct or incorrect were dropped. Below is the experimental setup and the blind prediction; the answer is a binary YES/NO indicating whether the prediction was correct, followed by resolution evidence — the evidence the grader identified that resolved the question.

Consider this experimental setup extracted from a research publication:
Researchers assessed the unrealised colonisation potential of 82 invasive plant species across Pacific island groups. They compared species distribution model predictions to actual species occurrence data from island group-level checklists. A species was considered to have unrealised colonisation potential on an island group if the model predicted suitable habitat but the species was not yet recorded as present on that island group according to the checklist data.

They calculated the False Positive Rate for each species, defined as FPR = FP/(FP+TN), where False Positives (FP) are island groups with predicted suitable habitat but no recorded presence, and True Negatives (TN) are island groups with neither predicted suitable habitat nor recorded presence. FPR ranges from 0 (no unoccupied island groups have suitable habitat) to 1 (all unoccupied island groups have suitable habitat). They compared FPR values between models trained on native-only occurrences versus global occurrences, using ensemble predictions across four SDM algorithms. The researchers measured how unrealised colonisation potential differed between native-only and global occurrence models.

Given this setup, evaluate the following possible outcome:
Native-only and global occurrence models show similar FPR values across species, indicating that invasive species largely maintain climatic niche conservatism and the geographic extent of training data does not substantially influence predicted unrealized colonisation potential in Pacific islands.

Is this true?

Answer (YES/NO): NO